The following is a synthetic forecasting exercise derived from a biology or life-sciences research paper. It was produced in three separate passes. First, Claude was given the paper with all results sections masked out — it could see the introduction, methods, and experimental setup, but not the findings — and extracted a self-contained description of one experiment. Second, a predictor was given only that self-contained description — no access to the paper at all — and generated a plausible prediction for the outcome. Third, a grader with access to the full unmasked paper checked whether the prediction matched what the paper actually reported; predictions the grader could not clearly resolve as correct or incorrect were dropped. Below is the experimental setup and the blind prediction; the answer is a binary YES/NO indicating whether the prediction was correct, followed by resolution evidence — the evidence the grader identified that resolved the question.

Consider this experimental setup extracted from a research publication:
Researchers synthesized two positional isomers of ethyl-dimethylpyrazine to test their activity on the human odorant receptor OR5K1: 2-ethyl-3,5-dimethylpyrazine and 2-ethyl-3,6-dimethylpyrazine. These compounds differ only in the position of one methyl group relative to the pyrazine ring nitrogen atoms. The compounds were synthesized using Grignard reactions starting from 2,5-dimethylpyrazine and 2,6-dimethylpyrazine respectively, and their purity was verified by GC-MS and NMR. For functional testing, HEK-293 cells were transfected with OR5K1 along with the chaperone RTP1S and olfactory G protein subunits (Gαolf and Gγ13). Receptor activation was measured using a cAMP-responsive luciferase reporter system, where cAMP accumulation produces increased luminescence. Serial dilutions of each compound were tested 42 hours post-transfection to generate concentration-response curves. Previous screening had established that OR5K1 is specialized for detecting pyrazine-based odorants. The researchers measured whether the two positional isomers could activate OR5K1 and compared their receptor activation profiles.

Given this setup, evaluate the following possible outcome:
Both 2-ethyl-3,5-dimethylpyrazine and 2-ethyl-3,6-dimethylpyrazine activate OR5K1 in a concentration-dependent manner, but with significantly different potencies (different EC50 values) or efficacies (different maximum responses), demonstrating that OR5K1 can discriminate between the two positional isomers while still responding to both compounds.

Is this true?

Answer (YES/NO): NO